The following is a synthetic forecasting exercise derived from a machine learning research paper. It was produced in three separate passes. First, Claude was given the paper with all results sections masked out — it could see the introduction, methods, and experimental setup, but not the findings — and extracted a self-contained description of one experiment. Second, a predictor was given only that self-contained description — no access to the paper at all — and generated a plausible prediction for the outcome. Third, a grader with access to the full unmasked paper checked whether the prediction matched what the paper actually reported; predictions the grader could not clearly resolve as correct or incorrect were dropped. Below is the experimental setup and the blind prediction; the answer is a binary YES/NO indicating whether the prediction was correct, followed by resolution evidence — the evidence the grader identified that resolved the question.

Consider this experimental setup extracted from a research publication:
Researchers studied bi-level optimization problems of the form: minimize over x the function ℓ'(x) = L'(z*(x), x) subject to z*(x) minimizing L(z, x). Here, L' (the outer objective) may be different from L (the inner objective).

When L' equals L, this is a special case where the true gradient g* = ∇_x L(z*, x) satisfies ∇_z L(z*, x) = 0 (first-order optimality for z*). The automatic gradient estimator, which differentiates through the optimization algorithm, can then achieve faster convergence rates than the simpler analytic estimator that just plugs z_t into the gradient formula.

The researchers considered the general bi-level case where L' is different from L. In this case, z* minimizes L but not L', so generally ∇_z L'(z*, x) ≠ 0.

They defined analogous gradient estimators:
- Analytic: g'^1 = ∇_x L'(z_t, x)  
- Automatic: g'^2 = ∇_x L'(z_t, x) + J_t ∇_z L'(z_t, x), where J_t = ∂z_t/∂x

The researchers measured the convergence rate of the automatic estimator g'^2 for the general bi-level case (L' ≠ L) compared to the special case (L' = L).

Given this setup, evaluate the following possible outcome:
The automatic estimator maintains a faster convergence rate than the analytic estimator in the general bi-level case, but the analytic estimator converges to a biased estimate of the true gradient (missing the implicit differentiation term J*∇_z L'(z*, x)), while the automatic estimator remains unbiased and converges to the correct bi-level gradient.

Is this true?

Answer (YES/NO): NO